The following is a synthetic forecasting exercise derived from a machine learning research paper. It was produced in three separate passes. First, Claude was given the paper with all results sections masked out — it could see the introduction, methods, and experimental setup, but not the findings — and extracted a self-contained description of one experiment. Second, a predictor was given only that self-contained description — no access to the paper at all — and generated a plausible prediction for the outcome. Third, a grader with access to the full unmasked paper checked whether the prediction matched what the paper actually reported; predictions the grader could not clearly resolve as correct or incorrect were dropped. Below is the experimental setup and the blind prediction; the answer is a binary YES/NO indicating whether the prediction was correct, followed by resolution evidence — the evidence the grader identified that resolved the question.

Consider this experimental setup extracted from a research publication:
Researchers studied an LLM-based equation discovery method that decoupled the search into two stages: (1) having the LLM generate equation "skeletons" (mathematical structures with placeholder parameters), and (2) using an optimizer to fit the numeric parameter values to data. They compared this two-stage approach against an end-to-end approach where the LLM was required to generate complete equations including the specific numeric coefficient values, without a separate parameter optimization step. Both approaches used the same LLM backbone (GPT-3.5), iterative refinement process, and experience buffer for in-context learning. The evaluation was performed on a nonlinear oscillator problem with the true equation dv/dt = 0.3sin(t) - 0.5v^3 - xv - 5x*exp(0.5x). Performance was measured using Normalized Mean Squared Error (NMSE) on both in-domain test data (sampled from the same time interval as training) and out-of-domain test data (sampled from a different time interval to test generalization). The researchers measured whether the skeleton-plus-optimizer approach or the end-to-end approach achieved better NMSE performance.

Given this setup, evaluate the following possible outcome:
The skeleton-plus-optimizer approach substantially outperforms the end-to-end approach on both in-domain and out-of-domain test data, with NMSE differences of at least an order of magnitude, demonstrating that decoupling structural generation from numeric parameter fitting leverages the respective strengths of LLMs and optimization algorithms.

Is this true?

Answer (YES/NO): YES